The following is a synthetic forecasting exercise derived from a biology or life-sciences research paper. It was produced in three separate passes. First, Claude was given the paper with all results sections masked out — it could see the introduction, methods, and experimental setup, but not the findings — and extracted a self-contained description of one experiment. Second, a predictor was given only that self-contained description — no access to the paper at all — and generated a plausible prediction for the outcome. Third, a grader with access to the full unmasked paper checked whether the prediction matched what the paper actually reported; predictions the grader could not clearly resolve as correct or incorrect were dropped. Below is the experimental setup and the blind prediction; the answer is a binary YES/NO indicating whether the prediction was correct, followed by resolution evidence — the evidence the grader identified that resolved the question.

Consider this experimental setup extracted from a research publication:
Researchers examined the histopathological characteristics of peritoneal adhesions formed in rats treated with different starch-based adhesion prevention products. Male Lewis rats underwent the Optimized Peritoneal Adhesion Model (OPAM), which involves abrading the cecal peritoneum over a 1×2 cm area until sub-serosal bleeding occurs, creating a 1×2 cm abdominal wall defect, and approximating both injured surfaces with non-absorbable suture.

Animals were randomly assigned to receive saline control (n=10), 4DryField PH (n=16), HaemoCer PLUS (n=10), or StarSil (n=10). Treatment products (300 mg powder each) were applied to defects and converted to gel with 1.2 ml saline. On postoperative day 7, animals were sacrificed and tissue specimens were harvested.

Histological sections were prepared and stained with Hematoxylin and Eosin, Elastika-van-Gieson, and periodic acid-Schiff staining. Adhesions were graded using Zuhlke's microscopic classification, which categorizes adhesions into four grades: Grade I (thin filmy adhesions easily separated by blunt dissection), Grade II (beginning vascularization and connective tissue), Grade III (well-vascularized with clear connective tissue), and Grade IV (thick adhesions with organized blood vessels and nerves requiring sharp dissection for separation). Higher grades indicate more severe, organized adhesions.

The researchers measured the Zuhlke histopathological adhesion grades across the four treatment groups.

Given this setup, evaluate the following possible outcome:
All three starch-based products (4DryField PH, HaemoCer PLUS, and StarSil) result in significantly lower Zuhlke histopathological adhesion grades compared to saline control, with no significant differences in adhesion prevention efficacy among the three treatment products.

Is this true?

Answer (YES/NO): NO